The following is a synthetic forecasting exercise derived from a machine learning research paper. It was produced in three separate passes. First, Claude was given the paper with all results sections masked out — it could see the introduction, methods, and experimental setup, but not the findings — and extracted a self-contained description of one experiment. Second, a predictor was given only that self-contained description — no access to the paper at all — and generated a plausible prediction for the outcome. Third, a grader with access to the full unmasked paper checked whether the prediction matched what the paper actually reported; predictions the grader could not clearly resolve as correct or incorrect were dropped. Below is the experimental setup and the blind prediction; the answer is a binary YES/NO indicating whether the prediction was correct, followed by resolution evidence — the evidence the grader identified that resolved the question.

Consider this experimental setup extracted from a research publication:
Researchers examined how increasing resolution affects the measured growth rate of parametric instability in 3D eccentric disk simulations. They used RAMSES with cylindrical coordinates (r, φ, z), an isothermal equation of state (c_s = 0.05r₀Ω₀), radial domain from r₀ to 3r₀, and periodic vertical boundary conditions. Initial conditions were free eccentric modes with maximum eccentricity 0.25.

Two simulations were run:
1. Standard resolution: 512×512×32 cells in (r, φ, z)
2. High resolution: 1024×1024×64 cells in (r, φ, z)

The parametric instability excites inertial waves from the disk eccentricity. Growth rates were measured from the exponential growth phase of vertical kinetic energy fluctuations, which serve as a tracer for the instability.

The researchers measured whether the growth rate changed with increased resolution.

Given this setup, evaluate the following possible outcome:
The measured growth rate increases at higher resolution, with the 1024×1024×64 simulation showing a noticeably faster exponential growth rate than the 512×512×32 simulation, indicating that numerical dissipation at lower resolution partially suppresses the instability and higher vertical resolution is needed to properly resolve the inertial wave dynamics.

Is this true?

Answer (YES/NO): YES